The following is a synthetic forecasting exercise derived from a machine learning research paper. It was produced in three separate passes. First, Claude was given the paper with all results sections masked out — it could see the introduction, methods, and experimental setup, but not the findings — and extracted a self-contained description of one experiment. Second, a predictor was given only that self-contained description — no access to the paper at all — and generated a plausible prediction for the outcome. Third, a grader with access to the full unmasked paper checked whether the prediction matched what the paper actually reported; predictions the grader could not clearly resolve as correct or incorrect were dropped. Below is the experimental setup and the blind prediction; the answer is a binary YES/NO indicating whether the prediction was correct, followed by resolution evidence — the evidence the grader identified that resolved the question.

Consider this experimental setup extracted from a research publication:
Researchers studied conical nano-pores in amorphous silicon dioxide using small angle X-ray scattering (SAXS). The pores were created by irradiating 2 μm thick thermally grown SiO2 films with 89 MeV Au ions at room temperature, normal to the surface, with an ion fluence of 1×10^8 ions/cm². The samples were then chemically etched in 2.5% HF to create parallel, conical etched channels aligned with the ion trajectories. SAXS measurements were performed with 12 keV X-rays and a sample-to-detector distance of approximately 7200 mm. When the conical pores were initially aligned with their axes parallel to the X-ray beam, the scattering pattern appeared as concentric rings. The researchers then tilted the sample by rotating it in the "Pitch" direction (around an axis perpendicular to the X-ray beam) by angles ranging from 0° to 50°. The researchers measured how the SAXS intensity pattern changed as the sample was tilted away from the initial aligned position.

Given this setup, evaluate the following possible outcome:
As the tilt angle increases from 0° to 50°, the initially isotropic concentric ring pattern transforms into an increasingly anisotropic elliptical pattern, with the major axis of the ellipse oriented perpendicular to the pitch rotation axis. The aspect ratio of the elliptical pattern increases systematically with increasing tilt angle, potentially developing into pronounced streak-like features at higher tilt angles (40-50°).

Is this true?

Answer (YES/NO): NO